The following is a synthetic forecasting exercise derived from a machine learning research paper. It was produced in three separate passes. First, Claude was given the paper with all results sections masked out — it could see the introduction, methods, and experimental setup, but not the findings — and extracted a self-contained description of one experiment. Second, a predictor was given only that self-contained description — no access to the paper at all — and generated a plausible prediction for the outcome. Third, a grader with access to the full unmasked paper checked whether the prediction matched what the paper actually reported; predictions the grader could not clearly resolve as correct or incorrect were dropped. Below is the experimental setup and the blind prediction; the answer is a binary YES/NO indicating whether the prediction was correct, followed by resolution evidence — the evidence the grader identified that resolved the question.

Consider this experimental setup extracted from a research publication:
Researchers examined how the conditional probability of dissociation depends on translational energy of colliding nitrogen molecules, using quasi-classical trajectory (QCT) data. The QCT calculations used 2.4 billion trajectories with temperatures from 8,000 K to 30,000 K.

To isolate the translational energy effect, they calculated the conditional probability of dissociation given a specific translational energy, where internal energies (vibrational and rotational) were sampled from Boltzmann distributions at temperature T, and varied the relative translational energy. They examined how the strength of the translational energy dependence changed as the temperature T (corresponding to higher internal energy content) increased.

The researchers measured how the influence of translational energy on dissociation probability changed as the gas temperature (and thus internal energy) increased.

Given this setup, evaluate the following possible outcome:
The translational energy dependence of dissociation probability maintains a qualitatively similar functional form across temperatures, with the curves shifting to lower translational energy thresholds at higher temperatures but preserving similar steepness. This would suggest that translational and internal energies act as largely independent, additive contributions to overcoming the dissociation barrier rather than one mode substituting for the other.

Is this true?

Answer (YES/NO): NO